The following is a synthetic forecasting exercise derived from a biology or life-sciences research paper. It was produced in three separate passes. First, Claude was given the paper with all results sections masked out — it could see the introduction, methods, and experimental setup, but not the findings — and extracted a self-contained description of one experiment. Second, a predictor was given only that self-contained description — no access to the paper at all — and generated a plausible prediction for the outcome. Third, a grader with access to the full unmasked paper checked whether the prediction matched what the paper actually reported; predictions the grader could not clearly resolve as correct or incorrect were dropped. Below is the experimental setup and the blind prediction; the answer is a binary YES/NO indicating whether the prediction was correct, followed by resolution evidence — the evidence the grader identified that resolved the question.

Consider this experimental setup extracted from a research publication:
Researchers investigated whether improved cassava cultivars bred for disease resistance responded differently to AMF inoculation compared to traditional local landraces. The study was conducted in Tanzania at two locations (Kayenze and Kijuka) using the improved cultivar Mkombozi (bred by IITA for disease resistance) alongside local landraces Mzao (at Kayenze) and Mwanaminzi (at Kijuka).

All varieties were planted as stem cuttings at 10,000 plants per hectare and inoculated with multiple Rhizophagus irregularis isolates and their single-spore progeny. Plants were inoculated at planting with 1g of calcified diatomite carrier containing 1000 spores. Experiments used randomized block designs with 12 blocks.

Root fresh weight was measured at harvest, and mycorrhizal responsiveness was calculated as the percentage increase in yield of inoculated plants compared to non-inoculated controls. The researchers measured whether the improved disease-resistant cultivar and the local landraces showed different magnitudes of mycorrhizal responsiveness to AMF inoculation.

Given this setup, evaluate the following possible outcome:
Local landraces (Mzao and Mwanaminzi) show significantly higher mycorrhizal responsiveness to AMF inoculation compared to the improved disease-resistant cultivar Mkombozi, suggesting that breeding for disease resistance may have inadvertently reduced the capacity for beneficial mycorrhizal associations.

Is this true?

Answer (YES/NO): NO